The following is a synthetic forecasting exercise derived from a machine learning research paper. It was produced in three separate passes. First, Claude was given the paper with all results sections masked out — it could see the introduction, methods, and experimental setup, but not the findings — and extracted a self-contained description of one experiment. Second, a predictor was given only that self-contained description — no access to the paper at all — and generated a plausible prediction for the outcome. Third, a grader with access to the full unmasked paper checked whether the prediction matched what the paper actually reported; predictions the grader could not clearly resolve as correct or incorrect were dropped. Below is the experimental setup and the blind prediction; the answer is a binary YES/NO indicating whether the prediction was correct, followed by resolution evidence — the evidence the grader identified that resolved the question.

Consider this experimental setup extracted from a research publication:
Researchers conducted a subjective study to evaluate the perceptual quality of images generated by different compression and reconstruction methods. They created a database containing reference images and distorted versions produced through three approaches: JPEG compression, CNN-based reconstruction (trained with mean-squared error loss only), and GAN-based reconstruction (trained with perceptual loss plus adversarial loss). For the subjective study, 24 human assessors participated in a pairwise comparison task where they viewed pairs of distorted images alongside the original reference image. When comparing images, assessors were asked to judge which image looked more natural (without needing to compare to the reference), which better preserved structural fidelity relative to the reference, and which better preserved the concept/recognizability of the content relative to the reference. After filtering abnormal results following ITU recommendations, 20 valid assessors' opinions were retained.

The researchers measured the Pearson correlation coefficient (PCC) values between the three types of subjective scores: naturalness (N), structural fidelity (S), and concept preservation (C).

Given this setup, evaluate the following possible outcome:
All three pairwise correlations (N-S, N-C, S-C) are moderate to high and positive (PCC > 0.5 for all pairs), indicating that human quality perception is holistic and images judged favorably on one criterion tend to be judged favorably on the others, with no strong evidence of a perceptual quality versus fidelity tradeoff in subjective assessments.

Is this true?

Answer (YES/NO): YES